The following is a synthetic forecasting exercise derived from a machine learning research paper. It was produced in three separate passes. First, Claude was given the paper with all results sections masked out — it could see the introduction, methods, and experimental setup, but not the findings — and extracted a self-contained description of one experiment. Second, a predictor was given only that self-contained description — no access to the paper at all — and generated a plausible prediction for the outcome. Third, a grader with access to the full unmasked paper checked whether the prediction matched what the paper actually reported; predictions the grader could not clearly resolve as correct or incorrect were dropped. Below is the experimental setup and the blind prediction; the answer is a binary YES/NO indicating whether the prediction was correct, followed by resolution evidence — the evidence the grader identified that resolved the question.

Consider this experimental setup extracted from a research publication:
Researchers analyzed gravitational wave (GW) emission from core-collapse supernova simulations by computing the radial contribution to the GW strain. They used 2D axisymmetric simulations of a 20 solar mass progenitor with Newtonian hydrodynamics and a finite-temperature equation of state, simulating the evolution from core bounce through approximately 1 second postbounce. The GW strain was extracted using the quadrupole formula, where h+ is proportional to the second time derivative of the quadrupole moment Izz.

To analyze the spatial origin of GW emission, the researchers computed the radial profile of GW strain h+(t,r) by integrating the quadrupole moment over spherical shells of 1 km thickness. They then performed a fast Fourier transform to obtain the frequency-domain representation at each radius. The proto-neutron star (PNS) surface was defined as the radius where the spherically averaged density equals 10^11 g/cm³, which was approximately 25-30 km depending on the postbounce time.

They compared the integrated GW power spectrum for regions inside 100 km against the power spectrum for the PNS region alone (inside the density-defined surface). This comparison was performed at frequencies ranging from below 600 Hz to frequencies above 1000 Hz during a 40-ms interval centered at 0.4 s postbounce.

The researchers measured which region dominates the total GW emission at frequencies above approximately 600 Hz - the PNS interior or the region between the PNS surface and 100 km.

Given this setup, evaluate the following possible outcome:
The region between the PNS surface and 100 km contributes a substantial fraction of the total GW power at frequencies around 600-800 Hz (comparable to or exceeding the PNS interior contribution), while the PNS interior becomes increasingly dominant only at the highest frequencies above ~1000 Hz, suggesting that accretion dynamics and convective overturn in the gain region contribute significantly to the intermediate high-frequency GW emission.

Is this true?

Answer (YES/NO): NO